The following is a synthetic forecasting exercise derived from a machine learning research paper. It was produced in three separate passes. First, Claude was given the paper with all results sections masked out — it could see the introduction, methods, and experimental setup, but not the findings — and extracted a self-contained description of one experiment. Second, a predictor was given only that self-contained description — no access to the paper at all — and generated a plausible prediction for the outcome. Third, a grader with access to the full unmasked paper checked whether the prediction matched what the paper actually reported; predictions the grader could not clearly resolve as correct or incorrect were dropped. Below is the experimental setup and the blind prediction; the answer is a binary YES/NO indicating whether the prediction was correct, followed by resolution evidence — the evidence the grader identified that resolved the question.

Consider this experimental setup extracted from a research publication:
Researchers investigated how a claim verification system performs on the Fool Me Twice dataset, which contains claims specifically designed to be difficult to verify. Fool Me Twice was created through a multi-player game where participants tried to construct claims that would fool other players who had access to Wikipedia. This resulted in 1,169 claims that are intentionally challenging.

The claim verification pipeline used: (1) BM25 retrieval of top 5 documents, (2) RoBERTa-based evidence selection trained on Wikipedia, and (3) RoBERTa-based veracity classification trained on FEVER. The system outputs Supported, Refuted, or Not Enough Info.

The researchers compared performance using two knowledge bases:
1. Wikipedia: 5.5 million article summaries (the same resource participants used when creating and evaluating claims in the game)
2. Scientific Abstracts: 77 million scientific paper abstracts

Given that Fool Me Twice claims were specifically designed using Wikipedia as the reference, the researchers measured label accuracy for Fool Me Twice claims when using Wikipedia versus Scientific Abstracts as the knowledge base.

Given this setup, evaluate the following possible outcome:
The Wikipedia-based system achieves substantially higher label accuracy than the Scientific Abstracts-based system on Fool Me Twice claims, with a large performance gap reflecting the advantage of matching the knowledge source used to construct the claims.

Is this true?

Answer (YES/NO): YES